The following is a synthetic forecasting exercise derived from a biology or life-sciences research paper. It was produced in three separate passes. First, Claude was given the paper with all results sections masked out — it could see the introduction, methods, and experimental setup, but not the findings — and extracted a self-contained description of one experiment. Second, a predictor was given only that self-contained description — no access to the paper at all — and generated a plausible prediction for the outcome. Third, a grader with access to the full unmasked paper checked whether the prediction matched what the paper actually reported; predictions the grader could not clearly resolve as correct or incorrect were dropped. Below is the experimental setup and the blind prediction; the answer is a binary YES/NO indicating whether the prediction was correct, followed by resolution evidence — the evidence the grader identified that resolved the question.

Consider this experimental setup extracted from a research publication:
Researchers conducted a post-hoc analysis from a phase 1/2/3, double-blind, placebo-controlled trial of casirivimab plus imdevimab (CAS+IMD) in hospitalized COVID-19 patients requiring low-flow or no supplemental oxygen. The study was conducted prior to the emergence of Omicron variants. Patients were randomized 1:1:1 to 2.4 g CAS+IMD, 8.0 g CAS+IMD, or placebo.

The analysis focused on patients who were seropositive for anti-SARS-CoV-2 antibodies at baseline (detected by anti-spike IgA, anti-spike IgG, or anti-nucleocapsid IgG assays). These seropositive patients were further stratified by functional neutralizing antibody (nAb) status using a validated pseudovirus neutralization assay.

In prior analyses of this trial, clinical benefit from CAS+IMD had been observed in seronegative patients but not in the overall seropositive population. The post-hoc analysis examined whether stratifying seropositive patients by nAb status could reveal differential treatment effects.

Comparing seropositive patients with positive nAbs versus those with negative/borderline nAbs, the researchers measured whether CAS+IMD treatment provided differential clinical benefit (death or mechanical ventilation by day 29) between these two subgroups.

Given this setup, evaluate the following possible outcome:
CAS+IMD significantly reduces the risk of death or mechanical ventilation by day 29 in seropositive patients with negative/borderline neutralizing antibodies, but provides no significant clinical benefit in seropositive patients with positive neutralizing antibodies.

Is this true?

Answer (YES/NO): NO